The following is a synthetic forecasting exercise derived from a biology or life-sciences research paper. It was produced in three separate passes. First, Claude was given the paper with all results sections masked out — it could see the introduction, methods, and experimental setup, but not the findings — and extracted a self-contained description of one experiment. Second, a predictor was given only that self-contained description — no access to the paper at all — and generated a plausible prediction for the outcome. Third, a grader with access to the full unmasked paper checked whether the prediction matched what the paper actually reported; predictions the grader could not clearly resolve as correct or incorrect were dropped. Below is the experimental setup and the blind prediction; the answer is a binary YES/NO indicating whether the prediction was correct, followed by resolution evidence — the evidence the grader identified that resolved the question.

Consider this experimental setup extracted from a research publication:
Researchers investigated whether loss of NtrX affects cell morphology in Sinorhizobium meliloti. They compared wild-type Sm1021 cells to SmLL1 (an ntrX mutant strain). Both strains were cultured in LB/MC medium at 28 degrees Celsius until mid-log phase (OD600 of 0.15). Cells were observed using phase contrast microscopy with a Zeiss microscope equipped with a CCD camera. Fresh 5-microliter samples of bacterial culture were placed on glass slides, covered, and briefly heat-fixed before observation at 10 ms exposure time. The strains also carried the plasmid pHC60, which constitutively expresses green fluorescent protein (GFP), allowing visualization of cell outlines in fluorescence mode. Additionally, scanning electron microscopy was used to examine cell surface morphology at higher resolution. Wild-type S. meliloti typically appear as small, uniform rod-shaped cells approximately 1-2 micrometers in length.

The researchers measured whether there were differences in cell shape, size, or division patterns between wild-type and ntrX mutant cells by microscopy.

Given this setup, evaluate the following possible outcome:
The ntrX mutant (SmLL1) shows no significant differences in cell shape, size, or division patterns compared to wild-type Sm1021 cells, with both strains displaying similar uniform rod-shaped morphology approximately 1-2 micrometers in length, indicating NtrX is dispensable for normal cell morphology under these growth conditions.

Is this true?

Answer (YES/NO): NO